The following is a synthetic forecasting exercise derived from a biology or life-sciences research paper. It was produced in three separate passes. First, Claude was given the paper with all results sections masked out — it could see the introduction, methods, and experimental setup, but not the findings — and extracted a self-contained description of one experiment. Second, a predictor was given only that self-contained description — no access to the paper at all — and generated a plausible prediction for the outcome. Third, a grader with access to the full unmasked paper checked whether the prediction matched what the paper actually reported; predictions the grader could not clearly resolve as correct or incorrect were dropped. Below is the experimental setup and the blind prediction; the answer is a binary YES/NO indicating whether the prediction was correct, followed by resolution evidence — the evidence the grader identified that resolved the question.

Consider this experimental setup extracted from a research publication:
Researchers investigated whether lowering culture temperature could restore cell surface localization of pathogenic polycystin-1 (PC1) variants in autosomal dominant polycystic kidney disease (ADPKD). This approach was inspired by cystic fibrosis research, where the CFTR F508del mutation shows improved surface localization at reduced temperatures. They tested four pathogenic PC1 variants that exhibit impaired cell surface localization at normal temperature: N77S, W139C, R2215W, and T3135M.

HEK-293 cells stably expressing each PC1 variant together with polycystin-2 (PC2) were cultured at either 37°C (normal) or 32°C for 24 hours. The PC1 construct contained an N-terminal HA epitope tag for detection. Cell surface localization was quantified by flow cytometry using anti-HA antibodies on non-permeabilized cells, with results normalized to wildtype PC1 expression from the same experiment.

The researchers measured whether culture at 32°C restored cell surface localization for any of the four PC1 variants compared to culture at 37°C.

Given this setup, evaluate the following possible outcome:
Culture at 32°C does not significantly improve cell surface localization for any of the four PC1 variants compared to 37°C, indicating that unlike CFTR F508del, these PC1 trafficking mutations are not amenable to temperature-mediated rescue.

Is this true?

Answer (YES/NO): NO